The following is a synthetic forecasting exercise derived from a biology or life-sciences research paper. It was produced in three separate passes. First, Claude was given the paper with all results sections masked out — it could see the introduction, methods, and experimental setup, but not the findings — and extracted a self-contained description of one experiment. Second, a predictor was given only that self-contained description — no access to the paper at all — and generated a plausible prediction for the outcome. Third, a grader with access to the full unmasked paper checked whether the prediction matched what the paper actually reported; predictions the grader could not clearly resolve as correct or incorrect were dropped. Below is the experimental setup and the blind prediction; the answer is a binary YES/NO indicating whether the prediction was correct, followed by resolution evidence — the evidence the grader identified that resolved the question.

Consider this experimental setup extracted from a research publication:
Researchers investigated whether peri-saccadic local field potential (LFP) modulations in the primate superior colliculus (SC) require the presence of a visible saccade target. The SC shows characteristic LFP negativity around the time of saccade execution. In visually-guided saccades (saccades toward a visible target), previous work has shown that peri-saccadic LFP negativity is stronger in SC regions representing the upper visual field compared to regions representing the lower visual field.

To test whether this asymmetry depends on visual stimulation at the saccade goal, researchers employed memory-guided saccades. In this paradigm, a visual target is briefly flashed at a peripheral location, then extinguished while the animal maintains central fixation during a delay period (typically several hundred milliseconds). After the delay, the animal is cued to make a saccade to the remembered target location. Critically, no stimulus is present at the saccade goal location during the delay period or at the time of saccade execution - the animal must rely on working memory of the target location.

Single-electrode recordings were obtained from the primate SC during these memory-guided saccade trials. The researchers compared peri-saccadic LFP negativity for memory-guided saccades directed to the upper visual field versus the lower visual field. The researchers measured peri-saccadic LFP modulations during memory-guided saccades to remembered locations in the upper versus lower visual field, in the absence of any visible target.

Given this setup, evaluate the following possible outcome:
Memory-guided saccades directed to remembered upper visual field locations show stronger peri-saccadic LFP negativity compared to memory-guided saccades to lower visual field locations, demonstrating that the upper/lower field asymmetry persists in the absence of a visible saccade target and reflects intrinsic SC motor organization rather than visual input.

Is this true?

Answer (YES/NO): NO